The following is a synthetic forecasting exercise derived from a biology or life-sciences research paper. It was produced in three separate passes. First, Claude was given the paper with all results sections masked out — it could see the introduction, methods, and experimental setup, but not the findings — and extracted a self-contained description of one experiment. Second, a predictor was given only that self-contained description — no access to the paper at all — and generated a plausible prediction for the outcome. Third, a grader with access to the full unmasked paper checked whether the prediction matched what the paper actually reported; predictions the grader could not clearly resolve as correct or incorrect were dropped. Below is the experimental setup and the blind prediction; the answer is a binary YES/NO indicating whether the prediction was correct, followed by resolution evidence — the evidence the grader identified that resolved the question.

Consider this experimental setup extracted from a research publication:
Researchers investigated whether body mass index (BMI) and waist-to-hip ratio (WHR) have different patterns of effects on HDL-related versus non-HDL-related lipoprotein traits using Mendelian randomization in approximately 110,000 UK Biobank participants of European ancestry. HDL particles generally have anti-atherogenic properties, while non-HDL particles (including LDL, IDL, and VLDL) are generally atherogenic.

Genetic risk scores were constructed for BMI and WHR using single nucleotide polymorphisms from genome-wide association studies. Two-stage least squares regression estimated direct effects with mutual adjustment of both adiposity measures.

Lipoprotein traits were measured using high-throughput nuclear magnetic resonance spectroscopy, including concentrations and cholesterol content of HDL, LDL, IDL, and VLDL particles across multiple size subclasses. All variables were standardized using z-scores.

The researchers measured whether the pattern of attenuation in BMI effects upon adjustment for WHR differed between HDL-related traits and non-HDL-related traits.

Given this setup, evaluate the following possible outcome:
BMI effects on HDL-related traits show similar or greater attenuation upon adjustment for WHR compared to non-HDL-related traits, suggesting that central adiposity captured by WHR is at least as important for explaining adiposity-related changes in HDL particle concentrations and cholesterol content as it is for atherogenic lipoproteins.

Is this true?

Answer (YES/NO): YES